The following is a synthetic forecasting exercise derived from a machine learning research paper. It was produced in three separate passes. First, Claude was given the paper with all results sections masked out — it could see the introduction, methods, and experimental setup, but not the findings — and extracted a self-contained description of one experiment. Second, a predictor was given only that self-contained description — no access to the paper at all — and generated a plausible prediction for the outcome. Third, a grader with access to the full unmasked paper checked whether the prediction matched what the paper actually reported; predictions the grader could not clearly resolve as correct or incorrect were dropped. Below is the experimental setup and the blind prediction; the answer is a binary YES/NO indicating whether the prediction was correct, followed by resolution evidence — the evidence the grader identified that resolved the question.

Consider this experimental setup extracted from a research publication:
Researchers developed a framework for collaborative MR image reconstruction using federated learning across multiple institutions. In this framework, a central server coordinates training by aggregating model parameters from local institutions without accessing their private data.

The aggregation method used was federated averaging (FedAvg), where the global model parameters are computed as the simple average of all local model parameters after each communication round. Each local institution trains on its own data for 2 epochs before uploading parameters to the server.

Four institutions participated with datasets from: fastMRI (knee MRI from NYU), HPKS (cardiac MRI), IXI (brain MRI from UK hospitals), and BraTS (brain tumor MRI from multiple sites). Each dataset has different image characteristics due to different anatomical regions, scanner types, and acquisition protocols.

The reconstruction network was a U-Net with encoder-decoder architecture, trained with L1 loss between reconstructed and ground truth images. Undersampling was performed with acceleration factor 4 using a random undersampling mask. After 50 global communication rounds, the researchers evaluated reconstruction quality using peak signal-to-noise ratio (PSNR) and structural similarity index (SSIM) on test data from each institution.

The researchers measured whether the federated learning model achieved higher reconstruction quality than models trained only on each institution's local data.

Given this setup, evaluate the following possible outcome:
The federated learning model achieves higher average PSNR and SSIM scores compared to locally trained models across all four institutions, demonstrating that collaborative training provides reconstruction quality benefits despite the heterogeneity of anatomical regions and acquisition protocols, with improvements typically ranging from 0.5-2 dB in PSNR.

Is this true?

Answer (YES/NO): NO